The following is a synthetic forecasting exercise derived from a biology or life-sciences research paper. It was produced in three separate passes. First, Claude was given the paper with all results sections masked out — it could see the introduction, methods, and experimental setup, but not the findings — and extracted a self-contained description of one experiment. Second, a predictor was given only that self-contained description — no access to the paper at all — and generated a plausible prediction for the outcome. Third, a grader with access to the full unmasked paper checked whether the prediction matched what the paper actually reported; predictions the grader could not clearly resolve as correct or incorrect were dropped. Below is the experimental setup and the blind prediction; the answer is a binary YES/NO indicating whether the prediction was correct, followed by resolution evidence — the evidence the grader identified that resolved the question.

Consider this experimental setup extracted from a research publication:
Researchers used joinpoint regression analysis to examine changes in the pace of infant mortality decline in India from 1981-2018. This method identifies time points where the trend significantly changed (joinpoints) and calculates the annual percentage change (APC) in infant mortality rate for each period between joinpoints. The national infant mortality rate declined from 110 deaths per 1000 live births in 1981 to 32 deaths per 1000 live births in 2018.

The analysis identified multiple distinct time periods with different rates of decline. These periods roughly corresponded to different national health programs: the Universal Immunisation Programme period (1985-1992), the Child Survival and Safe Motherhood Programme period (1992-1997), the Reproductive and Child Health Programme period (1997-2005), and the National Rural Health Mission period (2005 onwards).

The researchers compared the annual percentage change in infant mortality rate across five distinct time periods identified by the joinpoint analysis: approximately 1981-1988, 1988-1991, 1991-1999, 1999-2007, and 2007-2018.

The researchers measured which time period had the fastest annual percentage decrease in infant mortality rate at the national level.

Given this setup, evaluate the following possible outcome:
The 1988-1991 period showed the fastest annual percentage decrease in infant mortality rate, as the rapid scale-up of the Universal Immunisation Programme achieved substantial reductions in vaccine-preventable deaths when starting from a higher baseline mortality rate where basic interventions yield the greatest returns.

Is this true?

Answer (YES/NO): YES